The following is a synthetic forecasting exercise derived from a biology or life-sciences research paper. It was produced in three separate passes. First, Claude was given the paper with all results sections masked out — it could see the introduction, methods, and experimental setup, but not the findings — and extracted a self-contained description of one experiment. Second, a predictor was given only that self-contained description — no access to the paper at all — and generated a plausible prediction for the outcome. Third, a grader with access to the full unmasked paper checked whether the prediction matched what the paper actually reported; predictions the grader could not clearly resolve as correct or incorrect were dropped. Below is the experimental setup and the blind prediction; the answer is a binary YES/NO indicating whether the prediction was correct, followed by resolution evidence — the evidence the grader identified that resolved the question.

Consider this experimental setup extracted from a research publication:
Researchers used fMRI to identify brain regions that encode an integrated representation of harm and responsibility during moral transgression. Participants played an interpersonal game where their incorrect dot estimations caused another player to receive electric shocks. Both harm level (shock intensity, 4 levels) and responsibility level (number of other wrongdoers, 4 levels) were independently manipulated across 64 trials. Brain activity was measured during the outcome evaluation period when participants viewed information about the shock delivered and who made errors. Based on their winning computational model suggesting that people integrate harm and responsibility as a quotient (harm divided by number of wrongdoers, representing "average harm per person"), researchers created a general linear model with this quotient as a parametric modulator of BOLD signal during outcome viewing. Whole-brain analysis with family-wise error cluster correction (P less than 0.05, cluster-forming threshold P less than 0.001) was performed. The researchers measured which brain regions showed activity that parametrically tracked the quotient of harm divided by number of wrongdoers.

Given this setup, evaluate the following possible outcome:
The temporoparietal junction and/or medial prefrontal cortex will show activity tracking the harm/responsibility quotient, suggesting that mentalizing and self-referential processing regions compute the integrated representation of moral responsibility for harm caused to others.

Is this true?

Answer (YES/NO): NO